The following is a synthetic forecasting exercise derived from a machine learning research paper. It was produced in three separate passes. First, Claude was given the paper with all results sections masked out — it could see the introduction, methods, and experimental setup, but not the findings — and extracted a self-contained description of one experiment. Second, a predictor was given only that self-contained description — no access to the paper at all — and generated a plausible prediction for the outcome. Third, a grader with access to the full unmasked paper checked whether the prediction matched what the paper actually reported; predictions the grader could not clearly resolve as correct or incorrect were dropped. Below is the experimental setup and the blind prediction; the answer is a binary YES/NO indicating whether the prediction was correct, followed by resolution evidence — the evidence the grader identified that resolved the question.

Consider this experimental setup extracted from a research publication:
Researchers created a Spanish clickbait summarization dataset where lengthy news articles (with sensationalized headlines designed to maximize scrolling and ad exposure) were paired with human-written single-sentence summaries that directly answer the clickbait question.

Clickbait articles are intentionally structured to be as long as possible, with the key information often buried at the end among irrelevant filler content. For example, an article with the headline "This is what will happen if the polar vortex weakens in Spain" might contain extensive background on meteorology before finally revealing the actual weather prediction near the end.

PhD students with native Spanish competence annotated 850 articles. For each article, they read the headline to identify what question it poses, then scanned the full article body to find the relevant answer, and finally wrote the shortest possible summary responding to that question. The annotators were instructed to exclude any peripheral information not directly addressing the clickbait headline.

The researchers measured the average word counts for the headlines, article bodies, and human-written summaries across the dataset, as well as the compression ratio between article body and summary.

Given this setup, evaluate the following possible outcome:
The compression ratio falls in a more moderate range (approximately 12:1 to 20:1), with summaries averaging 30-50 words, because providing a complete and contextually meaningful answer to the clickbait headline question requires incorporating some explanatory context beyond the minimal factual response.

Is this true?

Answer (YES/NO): NO